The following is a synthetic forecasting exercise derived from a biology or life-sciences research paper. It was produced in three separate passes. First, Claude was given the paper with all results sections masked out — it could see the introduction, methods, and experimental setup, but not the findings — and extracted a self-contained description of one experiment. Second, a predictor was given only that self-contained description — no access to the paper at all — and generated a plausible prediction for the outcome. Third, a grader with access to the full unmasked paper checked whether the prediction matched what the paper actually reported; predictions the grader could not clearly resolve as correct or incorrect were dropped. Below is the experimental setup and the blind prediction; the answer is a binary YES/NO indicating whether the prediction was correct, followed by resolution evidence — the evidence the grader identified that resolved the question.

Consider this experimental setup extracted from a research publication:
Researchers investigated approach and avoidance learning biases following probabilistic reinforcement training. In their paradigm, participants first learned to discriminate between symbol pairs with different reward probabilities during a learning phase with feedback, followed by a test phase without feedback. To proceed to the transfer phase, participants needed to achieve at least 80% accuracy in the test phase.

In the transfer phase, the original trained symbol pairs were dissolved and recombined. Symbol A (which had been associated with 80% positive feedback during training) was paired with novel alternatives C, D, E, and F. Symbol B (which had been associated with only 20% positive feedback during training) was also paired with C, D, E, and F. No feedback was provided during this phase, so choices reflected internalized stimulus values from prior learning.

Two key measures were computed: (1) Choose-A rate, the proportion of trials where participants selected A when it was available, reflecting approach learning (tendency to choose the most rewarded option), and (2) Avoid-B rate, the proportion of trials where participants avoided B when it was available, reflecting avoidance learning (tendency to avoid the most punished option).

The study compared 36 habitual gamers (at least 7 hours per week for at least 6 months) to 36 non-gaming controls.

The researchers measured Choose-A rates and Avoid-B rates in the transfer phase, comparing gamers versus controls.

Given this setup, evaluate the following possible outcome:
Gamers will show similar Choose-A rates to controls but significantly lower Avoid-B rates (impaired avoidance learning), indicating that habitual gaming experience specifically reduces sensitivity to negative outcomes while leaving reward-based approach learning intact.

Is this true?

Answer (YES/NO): NO